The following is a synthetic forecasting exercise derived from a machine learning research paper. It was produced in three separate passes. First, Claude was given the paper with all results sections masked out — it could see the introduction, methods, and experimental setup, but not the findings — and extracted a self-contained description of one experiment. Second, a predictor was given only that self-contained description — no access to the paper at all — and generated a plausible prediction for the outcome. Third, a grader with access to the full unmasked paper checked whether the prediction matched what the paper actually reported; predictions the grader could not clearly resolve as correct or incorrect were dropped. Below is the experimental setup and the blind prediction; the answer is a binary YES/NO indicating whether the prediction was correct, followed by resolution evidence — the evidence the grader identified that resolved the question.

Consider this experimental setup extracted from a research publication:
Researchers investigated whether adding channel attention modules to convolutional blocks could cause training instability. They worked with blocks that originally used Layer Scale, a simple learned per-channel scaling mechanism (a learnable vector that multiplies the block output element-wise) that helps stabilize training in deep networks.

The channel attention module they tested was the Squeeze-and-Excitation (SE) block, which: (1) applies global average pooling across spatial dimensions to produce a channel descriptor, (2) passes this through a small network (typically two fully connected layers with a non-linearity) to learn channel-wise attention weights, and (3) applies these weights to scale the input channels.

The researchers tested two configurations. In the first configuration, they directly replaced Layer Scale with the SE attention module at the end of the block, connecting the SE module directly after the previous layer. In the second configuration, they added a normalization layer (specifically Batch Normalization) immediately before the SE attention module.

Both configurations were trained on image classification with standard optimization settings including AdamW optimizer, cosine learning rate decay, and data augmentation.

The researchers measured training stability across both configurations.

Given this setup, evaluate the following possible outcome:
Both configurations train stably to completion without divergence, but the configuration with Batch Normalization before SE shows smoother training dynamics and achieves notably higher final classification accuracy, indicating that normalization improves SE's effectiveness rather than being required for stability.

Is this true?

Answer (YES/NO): NO